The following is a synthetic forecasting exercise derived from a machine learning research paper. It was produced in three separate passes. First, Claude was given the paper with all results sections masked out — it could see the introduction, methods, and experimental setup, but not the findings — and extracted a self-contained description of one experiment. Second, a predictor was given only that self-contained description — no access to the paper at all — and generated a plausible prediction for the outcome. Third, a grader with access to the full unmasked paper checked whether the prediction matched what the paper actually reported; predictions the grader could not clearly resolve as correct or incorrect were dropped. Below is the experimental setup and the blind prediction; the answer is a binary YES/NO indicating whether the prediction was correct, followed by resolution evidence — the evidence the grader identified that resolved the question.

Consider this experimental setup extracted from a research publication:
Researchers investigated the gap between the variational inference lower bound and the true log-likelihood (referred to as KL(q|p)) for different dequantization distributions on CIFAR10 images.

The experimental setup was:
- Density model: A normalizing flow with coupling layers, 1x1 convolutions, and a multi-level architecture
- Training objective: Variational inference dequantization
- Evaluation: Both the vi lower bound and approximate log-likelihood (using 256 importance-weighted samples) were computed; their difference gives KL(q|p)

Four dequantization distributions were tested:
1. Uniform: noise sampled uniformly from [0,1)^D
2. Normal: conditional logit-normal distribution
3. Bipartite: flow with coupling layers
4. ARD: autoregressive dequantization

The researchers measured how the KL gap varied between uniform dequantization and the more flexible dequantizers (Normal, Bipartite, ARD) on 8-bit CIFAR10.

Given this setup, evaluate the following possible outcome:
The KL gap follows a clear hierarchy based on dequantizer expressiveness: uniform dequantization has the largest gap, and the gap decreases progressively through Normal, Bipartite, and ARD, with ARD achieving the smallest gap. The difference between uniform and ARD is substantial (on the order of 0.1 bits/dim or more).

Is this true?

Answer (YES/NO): NO